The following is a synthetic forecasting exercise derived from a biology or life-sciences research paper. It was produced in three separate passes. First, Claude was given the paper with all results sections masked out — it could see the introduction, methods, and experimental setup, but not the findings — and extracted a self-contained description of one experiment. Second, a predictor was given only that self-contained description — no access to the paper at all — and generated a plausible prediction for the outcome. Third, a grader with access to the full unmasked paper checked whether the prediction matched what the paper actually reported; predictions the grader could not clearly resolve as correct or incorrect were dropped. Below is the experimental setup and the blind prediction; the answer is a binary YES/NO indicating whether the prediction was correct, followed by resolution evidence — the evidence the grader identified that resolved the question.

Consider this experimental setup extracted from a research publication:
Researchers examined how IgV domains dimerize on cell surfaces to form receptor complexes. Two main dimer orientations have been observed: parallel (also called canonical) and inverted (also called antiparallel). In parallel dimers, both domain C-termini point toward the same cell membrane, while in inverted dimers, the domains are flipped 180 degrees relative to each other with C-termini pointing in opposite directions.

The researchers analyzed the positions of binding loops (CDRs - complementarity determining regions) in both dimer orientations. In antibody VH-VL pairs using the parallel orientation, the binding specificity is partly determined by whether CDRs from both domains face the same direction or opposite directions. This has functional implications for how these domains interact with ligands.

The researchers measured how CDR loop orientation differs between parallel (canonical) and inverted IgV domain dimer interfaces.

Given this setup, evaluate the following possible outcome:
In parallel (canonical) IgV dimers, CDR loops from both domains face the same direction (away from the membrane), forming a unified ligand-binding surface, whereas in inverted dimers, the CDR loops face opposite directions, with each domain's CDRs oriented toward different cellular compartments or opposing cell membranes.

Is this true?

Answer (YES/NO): YES